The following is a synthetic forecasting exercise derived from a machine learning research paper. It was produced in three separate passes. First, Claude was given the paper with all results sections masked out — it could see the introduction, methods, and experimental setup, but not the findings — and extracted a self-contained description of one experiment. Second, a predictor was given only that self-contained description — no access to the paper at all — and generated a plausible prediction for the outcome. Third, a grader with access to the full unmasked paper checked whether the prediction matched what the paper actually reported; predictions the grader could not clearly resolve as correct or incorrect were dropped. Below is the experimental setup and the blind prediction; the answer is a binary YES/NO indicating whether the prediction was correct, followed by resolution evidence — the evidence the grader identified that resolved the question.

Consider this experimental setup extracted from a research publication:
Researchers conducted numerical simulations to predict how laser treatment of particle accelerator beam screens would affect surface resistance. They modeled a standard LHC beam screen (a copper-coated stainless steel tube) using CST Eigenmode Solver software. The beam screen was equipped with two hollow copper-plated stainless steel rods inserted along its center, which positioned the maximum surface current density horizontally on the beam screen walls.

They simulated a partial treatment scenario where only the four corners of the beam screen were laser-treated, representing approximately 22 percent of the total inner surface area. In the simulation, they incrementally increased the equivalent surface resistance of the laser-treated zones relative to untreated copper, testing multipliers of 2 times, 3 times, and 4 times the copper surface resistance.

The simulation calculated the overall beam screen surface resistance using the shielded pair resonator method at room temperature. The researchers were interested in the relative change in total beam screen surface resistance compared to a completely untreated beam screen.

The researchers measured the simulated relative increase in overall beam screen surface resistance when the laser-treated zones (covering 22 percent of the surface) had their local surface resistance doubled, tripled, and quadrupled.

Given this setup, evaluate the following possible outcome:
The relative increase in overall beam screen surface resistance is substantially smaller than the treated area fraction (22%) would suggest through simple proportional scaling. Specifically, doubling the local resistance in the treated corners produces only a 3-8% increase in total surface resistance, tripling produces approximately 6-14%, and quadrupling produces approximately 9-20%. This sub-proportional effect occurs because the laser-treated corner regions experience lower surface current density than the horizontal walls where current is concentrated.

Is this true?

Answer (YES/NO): NO